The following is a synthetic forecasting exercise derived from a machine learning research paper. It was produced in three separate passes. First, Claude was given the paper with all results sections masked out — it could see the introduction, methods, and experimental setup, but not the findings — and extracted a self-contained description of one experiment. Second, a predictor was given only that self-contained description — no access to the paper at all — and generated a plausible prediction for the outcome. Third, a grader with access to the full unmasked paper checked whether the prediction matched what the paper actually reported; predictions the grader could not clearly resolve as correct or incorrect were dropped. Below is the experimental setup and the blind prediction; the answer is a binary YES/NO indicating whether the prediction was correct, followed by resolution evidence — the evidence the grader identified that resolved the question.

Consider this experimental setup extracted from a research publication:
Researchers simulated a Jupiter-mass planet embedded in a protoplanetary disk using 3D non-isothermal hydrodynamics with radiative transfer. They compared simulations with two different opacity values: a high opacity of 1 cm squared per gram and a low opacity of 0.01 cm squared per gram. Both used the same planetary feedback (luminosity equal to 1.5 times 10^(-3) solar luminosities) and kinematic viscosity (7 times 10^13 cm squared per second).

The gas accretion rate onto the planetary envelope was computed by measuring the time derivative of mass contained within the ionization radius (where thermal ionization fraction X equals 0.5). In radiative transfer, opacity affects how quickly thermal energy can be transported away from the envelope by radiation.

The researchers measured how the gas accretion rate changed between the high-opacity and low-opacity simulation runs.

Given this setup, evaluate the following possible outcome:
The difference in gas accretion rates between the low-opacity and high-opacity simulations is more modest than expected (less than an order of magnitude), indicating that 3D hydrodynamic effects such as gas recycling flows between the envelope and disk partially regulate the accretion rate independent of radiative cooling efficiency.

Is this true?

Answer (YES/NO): NO